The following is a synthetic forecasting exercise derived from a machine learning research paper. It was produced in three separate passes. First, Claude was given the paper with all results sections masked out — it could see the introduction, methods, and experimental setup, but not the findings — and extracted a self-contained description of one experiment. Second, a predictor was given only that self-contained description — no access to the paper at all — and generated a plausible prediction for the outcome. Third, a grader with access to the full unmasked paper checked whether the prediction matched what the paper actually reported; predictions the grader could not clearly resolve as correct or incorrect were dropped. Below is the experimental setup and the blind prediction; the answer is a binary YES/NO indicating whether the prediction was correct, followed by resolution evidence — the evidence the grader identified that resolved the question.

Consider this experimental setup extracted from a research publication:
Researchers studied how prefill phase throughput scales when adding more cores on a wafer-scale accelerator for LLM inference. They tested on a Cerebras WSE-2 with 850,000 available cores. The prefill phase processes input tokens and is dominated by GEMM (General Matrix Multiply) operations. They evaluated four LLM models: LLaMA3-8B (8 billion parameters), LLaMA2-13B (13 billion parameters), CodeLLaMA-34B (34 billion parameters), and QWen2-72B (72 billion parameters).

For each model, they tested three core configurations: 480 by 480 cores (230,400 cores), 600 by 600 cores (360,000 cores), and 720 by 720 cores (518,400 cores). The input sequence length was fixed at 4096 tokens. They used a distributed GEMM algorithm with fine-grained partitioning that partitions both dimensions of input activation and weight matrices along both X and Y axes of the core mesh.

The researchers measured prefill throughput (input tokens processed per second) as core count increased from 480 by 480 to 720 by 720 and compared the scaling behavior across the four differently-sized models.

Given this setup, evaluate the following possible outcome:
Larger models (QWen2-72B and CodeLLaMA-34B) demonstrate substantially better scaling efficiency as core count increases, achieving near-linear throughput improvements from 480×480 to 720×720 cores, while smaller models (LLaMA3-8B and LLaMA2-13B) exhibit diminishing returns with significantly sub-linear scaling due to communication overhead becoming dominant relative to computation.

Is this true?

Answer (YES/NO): NO